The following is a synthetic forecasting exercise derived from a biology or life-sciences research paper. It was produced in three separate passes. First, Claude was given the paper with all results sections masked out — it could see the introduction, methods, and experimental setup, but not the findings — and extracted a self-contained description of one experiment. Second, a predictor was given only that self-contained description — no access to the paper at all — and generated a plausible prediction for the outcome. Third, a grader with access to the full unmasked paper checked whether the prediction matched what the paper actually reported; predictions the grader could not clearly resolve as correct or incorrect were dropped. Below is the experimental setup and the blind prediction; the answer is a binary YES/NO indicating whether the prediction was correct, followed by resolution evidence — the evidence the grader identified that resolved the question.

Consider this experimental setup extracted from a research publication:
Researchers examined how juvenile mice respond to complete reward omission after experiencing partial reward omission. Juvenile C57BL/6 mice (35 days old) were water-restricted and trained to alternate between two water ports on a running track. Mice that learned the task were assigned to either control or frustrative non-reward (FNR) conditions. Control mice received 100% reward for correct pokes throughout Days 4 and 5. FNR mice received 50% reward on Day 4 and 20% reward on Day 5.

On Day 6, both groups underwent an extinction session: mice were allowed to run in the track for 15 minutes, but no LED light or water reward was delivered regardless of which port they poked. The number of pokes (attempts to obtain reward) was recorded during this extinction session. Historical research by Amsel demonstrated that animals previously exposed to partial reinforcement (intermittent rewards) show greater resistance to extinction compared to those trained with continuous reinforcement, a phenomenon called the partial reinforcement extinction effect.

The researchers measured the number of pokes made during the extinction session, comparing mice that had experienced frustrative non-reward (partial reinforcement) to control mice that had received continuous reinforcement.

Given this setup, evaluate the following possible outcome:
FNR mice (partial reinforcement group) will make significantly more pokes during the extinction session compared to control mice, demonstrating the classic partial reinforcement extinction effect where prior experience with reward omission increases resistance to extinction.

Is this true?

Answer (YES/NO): YES